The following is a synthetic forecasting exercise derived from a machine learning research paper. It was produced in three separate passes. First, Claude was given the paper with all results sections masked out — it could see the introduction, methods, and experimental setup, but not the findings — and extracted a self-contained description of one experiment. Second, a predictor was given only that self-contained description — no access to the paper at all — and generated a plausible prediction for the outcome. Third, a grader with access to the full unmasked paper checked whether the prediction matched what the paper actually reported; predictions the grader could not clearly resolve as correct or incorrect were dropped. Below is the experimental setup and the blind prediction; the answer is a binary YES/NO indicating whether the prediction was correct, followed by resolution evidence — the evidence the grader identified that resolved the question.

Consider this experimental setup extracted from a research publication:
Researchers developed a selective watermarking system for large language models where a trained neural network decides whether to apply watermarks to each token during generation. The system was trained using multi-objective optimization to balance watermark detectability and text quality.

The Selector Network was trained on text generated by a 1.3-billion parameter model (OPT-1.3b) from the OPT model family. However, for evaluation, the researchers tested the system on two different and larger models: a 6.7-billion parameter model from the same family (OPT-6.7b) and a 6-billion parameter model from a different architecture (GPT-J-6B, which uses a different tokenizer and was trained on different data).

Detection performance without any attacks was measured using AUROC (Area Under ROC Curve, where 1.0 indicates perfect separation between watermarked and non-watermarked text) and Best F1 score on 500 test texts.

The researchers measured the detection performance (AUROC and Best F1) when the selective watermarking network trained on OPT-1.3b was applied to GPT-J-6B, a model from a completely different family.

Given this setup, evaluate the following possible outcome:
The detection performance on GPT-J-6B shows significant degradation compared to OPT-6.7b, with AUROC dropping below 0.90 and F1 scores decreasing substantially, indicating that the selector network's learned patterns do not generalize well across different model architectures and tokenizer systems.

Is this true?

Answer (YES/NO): NO